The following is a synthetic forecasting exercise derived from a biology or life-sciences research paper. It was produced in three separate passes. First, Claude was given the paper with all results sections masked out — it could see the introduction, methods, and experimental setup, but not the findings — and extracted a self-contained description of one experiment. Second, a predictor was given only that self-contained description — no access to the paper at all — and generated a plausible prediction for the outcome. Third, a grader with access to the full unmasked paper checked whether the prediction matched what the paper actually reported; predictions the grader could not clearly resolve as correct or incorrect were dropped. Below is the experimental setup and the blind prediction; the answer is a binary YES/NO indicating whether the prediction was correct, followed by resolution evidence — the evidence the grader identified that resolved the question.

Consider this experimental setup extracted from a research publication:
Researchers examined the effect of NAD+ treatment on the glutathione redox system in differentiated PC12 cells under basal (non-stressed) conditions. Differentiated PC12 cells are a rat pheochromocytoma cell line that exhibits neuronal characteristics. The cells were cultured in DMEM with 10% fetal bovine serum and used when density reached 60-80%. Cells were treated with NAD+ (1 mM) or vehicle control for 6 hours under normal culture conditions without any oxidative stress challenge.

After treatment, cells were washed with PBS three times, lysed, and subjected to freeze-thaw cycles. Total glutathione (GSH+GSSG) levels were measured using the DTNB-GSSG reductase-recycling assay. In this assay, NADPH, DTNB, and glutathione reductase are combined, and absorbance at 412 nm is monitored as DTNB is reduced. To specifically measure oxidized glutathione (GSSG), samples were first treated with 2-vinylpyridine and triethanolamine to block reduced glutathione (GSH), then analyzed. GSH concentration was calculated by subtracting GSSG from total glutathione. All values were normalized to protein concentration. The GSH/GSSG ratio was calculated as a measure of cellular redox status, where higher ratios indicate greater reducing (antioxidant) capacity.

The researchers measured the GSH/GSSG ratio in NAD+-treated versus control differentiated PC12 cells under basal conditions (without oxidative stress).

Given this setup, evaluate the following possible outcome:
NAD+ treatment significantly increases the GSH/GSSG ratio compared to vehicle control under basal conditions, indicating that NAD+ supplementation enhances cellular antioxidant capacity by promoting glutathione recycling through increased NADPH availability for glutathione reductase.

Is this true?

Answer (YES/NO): NO